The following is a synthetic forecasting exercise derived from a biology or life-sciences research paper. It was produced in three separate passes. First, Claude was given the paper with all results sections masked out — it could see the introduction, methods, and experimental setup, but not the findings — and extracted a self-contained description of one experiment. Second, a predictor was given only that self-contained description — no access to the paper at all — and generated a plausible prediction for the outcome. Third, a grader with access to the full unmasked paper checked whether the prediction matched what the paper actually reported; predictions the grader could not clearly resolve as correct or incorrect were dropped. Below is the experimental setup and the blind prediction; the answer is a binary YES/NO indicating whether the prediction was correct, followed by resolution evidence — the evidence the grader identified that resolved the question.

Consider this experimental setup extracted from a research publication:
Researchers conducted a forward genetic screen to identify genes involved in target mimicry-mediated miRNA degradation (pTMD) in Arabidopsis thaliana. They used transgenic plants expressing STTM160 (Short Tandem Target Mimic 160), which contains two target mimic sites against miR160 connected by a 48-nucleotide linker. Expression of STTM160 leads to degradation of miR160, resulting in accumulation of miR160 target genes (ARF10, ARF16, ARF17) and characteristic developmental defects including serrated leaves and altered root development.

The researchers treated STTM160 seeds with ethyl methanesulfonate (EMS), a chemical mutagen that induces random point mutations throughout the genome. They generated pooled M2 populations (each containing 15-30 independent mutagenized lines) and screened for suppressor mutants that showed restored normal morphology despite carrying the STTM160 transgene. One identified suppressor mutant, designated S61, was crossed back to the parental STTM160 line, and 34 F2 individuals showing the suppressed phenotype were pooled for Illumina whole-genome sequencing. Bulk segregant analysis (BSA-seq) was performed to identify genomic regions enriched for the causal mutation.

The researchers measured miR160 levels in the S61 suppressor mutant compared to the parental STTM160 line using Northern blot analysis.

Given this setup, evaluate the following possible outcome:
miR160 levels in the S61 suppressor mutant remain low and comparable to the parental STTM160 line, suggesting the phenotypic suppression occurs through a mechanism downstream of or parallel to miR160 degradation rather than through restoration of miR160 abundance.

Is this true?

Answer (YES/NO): NO